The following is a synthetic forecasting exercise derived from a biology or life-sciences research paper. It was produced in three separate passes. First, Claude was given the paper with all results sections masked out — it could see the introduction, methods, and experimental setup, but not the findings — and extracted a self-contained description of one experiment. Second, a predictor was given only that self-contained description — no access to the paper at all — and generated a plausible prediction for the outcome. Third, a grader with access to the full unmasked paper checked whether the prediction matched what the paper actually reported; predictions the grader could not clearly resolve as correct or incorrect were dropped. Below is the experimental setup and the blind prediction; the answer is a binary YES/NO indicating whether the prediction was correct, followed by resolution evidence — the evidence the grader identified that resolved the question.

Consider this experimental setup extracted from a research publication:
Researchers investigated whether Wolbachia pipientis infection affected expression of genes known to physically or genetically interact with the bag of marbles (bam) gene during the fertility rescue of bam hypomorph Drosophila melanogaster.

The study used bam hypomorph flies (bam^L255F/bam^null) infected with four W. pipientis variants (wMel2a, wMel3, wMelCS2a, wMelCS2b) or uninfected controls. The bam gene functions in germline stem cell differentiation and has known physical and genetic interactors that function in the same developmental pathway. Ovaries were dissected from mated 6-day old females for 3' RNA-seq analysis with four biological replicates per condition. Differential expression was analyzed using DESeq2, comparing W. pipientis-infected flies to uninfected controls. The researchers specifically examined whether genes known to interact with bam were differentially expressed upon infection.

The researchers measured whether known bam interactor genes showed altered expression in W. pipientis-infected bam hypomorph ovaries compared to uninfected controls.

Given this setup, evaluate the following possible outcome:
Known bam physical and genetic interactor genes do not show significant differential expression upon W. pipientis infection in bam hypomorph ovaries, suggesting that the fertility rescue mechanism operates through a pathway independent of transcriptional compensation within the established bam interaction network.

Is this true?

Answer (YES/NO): NO